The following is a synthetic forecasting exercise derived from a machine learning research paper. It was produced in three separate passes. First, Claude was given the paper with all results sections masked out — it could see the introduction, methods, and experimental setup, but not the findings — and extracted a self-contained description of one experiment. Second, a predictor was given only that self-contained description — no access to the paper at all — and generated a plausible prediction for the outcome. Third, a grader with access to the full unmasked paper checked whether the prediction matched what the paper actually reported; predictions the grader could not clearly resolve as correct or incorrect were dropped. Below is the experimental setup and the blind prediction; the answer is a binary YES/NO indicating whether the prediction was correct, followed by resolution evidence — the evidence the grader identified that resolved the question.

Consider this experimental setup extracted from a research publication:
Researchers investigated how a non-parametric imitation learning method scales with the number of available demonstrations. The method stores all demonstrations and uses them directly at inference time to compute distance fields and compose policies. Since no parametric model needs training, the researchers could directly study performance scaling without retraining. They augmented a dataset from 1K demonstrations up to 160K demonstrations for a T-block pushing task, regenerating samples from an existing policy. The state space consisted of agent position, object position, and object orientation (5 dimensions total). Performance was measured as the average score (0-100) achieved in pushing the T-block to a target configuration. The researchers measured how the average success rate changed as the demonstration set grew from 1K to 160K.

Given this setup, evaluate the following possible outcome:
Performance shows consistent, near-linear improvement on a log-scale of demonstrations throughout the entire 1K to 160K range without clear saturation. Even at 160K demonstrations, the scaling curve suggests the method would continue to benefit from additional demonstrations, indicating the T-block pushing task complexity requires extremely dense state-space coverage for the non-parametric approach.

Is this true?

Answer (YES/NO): NO